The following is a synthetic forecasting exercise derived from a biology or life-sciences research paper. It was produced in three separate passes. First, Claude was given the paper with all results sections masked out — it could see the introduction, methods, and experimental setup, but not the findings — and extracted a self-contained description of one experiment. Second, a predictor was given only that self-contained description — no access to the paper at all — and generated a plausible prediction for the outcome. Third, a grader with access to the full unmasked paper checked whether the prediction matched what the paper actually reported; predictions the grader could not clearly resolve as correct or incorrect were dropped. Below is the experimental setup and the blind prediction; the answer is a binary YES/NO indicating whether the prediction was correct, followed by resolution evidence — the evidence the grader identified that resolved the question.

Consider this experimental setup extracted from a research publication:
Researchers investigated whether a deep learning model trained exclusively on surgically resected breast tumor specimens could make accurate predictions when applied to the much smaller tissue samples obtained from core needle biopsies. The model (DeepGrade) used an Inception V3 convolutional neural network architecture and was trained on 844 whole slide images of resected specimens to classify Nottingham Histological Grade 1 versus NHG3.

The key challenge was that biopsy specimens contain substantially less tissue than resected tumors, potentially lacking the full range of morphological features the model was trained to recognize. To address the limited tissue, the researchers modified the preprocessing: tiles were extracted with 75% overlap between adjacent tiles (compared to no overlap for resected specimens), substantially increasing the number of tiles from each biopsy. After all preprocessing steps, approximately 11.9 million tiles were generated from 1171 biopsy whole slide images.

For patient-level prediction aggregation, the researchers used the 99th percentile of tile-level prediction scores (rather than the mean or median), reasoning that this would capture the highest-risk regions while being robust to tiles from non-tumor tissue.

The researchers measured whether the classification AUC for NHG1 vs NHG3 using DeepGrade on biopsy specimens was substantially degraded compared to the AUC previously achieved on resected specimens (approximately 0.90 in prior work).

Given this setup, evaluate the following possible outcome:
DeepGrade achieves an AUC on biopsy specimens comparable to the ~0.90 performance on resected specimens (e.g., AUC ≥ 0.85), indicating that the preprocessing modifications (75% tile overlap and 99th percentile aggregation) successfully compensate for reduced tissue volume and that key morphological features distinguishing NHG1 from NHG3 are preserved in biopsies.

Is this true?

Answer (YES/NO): YES